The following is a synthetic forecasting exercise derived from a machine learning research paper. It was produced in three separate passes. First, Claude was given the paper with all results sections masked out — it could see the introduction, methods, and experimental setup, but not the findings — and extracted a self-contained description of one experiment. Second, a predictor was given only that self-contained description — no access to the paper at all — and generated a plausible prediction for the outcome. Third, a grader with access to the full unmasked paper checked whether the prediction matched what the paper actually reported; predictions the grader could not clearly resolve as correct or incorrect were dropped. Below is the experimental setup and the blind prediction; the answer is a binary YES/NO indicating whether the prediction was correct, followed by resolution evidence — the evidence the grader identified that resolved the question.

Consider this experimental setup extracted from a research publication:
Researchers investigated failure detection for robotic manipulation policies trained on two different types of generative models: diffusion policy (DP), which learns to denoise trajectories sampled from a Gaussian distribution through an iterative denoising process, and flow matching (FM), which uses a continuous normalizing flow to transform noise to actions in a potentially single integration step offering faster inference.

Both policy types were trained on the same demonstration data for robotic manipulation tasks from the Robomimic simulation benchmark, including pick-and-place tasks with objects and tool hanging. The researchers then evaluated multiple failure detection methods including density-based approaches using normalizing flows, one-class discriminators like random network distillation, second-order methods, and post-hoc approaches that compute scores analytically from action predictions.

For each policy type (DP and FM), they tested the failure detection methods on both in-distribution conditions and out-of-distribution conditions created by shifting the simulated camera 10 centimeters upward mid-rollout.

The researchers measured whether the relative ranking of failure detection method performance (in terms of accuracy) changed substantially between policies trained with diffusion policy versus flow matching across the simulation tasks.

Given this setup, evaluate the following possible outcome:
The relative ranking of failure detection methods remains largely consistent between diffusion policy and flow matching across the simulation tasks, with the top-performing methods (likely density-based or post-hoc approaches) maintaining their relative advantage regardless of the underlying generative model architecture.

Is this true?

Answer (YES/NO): NO